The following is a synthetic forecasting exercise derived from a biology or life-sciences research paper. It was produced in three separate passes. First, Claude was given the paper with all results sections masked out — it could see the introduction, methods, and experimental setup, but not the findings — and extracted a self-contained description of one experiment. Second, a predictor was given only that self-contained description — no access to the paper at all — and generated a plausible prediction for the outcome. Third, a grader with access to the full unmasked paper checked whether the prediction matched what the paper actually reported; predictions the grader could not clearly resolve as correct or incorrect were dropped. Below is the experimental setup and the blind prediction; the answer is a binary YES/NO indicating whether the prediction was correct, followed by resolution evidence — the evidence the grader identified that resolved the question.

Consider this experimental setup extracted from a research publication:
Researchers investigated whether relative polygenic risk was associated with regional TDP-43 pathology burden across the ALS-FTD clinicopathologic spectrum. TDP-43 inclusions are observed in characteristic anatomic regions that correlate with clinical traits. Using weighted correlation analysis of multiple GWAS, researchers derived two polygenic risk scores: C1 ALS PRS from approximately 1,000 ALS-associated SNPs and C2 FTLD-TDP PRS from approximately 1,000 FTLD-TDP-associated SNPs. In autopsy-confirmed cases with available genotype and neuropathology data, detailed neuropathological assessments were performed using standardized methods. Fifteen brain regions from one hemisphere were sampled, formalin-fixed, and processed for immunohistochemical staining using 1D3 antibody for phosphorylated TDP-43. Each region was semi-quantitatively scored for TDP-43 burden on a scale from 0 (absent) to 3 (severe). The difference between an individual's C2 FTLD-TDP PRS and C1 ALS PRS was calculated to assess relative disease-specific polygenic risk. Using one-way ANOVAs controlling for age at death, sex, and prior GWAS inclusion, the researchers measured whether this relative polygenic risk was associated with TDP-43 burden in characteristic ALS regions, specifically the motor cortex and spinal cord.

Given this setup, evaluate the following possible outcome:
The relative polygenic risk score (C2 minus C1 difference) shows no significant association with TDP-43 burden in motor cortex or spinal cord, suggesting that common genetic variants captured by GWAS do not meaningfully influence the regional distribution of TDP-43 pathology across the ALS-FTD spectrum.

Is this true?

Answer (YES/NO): NO